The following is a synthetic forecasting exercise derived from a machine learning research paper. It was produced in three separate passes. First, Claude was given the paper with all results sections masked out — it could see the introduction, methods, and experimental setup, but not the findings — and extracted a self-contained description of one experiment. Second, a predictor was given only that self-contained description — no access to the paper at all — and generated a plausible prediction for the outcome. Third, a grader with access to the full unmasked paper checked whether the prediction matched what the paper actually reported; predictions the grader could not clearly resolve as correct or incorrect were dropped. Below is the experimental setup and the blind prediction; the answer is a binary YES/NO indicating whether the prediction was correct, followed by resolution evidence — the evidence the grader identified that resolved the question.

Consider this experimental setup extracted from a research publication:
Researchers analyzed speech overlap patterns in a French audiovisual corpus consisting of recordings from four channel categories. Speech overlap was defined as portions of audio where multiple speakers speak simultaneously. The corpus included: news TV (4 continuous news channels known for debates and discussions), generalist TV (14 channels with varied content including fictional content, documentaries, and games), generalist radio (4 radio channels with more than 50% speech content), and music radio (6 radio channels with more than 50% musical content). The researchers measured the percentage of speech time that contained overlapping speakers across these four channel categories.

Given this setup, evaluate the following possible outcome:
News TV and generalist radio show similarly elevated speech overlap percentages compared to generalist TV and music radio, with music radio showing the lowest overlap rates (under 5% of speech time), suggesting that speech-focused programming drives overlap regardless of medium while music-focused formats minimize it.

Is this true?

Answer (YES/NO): NO